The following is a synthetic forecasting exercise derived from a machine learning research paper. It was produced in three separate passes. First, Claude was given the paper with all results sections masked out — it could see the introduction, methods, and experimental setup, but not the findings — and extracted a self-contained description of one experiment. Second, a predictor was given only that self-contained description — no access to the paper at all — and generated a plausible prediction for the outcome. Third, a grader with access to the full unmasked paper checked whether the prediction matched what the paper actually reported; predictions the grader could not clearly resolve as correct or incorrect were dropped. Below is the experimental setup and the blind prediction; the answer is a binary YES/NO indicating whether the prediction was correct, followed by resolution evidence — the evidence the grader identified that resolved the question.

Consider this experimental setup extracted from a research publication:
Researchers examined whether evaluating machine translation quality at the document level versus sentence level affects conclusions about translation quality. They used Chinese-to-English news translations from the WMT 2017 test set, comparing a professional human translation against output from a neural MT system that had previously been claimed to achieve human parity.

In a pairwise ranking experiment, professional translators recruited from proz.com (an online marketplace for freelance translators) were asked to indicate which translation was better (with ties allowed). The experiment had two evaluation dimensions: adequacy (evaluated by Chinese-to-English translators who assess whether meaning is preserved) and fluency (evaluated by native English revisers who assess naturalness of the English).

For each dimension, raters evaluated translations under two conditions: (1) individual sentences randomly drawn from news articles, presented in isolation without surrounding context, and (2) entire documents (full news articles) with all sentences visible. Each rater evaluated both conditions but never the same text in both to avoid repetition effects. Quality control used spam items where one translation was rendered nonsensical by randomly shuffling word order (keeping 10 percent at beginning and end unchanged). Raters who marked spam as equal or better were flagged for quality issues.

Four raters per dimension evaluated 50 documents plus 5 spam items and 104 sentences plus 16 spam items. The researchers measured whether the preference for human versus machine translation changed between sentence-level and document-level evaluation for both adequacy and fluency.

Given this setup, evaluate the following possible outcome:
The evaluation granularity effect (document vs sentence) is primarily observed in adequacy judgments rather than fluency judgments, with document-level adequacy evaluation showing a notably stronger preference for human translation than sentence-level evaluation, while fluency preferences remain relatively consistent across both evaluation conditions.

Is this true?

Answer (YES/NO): YES